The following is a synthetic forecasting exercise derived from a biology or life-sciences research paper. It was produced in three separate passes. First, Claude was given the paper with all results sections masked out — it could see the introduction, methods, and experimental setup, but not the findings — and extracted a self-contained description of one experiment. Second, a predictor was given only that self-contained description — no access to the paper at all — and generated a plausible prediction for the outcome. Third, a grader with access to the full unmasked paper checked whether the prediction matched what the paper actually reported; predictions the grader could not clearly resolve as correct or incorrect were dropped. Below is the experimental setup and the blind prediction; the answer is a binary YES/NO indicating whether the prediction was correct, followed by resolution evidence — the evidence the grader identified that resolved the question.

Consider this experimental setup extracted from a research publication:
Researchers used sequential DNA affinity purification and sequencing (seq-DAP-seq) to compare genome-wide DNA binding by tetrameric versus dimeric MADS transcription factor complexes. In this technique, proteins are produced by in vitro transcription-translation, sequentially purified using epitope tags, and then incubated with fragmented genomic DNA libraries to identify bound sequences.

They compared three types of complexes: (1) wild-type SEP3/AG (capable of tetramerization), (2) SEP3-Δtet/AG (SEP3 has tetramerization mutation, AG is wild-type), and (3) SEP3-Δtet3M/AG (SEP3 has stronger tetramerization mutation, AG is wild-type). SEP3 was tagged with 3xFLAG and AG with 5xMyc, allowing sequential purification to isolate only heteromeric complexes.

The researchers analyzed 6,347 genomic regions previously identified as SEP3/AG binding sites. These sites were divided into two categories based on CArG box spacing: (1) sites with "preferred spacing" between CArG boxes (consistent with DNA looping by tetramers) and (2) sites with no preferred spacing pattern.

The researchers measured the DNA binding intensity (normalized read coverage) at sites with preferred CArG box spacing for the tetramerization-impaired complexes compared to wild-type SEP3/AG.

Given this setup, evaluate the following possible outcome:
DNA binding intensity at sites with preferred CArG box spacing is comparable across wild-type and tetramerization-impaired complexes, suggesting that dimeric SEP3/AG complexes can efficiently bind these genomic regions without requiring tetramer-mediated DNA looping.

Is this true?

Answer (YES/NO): NO